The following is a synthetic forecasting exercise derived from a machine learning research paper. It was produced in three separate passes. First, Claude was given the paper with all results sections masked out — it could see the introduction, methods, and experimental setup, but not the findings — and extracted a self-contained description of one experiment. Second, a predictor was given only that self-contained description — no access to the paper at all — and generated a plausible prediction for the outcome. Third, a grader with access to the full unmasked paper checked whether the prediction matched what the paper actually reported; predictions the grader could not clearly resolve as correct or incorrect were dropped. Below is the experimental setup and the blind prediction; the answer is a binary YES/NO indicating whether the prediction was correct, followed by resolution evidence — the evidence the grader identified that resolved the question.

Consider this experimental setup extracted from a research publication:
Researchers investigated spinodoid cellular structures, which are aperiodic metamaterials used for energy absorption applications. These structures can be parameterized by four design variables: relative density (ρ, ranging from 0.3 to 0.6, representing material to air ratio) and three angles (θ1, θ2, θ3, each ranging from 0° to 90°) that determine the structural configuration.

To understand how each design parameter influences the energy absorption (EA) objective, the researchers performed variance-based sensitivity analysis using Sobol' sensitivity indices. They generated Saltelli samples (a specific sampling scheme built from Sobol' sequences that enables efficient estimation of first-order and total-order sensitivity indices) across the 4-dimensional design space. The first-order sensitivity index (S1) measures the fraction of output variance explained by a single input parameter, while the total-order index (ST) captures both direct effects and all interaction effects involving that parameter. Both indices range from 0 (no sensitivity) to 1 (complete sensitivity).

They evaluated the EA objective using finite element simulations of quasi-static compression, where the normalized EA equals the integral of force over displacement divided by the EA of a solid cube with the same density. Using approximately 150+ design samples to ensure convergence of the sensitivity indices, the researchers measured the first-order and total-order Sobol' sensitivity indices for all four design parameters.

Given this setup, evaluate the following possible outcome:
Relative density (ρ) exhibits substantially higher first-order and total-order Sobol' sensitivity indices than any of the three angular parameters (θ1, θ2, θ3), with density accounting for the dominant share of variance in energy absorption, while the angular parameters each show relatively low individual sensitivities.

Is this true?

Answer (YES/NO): YES